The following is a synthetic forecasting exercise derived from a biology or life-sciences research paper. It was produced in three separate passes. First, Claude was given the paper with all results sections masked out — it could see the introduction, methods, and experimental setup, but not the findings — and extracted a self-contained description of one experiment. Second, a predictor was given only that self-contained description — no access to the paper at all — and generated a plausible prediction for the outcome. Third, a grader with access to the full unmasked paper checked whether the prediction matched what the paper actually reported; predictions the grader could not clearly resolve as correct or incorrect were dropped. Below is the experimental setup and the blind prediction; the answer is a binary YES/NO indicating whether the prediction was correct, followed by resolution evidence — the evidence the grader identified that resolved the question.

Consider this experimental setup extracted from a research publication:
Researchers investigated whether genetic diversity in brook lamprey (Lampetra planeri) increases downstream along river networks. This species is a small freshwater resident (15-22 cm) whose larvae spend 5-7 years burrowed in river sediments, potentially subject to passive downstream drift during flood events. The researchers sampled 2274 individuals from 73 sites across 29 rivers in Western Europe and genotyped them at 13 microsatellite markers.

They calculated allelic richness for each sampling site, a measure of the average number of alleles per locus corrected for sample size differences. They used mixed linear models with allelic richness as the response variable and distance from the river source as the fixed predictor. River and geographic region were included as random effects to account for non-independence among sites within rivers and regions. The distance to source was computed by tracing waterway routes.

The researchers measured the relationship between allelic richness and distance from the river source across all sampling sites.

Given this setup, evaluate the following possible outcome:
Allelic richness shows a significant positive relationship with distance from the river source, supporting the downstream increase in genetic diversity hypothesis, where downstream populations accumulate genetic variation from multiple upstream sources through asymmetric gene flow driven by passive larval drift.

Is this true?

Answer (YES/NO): YES